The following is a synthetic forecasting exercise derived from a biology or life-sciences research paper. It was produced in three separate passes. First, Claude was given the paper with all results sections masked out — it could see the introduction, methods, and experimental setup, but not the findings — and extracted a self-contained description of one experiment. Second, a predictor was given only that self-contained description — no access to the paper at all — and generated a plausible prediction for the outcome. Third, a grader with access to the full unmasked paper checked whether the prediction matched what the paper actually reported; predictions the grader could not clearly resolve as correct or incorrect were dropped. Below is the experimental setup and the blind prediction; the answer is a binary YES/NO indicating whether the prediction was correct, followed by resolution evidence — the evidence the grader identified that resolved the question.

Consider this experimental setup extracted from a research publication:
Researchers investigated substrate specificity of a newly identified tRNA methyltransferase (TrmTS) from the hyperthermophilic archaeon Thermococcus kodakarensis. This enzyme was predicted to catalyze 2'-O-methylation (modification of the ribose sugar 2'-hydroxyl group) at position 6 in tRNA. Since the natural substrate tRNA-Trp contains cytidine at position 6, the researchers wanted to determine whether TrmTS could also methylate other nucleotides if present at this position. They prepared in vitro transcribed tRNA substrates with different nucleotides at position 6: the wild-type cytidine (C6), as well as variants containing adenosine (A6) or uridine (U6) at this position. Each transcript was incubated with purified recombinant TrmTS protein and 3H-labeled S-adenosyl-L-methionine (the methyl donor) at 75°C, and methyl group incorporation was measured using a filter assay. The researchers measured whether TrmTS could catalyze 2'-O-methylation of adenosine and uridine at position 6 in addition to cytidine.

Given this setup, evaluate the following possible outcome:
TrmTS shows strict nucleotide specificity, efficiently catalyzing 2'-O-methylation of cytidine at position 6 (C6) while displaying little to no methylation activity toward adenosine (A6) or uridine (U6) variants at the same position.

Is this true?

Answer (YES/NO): NO